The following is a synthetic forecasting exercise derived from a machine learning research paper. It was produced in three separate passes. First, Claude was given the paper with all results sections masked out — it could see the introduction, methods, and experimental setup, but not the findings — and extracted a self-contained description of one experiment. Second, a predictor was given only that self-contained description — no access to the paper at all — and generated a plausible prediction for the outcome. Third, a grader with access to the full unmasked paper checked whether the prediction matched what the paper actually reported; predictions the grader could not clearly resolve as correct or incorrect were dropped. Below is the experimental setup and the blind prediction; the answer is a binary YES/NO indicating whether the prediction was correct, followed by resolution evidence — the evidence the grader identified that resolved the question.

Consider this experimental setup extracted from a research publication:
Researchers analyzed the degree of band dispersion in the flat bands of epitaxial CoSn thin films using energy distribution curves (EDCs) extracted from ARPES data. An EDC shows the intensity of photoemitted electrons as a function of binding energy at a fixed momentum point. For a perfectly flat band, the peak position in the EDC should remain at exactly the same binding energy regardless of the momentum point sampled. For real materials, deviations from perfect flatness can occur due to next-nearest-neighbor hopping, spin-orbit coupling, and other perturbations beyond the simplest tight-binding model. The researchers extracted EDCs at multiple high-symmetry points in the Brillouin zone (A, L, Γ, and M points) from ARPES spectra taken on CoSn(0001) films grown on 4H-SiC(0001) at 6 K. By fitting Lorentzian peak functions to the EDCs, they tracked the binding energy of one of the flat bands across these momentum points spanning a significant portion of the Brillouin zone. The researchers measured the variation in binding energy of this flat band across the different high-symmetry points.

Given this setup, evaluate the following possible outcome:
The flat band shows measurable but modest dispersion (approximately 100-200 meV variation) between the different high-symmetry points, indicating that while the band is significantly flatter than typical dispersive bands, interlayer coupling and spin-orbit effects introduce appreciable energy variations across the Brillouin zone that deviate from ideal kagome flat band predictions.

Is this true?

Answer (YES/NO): NO